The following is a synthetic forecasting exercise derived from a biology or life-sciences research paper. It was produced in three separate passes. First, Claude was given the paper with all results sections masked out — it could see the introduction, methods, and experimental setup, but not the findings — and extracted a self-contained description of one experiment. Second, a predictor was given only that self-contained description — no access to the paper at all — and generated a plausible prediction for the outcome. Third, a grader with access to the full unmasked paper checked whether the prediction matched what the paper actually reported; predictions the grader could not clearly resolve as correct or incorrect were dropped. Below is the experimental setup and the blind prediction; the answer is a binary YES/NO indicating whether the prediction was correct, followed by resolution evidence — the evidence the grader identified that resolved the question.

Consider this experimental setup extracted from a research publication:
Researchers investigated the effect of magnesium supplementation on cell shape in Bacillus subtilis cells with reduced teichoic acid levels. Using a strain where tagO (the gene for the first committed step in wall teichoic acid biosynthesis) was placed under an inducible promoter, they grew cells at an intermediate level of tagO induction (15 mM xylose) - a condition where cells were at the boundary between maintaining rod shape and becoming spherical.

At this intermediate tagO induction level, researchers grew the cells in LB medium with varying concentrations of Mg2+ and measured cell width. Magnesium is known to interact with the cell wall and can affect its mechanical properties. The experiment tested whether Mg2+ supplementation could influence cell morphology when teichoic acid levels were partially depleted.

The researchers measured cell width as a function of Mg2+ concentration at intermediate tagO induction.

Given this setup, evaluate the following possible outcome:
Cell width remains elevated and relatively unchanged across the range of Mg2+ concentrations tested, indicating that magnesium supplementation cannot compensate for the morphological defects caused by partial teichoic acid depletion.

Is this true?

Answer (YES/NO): NO